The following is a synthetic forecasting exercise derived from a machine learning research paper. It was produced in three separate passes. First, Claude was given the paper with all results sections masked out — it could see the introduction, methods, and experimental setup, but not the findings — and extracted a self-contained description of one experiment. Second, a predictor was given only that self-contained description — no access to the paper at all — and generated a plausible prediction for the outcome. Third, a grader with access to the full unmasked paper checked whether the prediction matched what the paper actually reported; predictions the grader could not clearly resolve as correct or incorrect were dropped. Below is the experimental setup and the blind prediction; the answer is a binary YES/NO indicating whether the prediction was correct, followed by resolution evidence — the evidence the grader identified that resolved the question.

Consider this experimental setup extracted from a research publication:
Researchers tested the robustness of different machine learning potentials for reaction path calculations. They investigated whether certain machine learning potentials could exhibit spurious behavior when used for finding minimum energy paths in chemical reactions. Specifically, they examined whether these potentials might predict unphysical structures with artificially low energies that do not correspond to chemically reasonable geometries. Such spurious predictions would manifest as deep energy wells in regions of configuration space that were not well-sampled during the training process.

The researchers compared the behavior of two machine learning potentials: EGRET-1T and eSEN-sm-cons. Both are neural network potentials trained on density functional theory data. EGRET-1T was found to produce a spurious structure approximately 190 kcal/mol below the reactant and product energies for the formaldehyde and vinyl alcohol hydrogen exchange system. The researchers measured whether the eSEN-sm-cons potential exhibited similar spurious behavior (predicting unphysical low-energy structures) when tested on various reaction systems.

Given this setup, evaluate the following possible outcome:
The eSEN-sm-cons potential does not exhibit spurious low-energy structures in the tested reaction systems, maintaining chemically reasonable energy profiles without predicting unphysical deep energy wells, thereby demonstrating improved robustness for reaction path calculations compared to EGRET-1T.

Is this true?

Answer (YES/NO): YES